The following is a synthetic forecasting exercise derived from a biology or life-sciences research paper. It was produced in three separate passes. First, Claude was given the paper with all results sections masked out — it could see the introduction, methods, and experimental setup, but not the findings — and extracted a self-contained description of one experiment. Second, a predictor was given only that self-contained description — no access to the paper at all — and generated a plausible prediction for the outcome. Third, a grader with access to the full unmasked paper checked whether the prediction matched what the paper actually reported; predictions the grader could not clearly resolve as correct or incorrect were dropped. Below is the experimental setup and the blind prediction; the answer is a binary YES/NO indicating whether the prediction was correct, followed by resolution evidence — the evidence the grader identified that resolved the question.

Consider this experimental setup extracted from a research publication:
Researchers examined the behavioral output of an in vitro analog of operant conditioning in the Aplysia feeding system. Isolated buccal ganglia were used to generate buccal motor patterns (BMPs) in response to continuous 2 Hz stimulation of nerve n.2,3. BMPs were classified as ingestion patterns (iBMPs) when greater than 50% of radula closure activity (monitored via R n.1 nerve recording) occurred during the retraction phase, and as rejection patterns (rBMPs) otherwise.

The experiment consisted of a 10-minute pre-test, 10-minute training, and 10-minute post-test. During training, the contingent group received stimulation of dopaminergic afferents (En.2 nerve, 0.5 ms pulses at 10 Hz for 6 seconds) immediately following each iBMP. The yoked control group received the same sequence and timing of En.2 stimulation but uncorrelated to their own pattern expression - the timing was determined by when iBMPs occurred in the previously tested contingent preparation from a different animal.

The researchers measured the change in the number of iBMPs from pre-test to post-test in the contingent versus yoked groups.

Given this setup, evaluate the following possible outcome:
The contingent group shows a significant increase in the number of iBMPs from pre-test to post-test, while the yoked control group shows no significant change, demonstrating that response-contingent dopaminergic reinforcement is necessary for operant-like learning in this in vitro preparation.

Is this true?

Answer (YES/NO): NO